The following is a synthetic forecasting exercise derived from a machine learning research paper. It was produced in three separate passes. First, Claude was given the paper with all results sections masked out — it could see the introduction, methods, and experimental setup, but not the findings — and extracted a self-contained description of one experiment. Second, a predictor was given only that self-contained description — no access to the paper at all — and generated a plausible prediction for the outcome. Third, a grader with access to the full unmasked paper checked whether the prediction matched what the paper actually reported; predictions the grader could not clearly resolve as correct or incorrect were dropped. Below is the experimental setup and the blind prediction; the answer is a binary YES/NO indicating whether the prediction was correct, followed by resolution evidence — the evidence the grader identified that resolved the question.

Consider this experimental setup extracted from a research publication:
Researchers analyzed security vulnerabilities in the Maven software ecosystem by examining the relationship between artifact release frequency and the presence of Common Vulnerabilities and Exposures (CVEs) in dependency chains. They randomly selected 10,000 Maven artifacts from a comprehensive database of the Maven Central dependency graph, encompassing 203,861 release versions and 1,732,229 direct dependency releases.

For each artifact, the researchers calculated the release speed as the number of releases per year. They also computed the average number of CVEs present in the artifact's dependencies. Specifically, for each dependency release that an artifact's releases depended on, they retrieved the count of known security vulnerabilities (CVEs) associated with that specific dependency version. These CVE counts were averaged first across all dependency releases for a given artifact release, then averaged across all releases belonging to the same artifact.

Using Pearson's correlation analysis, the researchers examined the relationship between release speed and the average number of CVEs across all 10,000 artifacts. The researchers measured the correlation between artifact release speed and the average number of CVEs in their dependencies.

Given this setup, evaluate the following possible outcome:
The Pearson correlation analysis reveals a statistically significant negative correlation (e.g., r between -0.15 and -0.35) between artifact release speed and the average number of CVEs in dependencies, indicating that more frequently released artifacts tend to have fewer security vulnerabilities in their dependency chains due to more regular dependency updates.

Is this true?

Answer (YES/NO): NO